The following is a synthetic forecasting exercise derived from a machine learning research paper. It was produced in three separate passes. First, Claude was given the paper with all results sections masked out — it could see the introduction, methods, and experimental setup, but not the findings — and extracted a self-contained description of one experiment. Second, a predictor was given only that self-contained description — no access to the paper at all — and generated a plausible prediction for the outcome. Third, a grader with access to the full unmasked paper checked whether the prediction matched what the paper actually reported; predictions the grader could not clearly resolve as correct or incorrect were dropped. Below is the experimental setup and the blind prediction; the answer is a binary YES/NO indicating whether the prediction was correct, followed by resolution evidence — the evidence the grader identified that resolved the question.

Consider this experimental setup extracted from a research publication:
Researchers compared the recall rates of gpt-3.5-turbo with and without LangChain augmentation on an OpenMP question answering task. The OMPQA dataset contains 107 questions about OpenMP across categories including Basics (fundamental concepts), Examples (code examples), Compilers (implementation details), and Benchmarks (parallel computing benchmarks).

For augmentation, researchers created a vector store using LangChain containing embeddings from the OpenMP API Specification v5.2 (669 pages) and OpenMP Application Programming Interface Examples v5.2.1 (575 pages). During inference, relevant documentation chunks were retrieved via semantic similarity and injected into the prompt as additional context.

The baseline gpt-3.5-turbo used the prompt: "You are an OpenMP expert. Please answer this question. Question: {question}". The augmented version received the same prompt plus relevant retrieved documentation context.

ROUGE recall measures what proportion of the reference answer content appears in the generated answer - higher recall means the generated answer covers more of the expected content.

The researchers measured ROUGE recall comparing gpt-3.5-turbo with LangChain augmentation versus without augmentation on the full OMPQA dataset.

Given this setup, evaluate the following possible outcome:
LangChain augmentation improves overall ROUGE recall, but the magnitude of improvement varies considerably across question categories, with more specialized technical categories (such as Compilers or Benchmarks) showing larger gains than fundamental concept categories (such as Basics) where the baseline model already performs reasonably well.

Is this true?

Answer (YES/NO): NO